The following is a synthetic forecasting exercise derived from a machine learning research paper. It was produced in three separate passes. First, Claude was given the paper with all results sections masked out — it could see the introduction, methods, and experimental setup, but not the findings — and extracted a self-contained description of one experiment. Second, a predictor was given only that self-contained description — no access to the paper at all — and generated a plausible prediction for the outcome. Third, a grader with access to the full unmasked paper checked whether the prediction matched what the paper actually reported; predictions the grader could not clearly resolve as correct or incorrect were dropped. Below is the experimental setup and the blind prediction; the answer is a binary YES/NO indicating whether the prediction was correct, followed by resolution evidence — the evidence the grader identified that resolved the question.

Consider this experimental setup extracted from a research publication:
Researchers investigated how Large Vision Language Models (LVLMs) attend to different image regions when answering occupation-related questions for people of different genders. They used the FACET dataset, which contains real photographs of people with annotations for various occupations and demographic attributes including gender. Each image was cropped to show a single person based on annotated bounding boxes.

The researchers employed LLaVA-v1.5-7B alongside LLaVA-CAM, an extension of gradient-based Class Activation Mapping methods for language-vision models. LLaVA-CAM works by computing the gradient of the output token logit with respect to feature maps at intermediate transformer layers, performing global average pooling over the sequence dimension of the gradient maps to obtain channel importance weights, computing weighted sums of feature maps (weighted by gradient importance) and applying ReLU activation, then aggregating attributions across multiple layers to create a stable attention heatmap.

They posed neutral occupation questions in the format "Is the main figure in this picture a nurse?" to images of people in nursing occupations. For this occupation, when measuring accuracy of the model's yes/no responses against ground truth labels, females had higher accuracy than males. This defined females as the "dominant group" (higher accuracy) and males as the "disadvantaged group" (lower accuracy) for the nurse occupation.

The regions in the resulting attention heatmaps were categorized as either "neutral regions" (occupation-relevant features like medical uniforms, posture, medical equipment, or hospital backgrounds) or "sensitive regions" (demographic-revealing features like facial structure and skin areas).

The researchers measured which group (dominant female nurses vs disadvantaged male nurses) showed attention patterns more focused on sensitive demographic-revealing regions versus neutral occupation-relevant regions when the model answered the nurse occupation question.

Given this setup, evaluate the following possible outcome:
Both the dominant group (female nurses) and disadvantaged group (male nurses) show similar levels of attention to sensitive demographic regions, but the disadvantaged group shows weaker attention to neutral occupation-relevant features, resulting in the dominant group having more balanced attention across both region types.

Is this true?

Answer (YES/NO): NO